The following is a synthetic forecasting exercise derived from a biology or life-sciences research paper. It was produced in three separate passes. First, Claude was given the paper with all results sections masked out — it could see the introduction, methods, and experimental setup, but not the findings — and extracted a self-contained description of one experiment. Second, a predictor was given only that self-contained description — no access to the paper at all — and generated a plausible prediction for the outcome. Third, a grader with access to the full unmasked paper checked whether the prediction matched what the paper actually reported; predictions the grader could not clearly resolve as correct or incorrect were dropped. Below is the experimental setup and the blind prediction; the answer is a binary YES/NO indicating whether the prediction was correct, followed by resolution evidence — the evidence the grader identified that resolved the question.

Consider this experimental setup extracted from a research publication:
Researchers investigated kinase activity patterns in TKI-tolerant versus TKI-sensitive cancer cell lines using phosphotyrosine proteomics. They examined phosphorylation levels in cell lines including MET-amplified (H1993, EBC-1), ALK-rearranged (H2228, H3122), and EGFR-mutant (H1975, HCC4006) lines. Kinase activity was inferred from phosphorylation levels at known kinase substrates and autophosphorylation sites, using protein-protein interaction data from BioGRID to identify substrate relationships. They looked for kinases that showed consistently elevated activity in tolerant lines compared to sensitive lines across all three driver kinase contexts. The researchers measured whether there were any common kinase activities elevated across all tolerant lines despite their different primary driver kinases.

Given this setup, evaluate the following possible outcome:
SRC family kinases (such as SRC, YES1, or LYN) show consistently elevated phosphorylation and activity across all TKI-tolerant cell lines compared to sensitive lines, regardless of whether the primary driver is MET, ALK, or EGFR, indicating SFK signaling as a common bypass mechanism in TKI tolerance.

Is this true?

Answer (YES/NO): YES